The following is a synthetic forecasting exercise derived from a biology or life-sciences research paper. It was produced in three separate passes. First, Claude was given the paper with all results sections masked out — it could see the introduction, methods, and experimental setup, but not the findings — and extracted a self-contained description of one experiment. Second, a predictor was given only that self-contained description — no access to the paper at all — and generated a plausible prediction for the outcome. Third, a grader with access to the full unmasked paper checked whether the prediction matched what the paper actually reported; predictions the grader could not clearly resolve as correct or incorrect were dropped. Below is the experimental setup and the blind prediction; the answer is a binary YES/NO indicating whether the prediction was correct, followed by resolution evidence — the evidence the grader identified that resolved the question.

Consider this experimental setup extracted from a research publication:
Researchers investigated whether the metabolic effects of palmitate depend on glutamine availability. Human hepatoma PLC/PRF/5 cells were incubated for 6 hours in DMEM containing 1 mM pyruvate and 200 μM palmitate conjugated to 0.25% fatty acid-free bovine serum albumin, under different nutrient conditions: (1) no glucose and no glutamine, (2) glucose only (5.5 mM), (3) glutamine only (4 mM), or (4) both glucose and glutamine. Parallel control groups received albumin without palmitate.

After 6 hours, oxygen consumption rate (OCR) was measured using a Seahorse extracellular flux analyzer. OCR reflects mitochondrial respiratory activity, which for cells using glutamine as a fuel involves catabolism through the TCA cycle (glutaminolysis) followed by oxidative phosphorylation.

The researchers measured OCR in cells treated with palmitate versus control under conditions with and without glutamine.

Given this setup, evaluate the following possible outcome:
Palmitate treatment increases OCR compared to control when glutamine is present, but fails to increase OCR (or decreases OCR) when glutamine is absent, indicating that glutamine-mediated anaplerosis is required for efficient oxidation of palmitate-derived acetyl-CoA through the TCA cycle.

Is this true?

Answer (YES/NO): NO